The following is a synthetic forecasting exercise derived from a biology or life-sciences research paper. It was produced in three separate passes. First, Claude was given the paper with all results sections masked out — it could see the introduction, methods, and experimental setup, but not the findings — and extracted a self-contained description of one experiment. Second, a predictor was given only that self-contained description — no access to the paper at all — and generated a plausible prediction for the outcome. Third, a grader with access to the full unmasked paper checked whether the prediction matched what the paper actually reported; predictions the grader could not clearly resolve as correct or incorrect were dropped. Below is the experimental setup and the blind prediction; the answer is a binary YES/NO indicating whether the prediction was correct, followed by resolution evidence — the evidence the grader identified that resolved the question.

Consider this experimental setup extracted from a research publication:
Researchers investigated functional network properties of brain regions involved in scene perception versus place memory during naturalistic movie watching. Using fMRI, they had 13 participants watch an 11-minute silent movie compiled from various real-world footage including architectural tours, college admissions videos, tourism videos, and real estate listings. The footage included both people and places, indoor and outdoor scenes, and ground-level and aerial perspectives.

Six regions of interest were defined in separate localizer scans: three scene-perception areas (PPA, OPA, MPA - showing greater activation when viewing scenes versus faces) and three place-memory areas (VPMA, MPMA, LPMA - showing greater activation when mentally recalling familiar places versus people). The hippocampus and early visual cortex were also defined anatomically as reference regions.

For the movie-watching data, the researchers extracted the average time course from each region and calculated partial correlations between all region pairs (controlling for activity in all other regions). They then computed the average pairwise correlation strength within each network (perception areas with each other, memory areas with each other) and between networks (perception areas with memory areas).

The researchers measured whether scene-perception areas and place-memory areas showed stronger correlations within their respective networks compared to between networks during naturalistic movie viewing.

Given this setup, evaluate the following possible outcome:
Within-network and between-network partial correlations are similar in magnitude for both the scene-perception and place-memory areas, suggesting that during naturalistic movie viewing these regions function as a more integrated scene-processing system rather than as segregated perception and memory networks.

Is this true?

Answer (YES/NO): NO